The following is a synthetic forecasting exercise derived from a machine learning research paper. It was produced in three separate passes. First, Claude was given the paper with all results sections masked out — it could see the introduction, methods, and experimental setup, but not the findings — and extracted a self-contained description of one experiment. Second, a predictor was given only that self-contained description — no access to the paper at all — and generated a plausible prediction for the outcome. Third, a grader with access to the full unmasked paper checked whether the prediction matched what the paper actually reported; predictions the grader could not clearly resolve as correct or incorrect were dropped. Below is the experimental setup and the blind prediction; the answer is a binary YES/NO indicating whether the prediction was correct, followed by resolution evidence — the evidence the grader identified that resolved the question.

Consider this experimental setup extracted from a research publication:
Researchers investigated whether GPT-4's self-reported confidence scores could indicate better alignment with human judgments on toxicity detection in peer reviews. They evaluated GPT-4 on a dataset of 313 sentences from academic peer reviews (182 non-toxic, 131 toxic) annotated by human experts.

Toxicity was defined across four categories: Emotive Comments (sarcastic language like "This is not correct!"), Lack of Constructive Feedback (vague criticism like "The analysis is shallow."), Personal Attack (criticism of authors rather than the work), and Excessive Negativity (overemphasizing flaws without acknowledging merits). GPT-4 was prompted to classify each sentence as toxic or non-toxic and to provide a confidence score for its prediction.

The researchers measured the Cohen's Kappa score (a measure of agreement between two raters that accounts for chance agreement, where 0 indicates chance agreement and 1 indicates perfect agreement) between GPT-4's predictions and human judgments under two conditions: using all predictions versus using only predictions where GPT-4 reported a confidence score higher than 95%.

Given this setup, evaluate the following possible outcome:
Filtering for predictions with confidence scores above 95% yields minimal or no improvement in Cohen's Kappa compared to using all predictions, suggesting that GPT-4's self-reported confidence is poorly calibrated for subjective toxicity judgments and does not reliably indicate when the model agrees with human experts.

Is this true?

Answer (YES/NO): NO